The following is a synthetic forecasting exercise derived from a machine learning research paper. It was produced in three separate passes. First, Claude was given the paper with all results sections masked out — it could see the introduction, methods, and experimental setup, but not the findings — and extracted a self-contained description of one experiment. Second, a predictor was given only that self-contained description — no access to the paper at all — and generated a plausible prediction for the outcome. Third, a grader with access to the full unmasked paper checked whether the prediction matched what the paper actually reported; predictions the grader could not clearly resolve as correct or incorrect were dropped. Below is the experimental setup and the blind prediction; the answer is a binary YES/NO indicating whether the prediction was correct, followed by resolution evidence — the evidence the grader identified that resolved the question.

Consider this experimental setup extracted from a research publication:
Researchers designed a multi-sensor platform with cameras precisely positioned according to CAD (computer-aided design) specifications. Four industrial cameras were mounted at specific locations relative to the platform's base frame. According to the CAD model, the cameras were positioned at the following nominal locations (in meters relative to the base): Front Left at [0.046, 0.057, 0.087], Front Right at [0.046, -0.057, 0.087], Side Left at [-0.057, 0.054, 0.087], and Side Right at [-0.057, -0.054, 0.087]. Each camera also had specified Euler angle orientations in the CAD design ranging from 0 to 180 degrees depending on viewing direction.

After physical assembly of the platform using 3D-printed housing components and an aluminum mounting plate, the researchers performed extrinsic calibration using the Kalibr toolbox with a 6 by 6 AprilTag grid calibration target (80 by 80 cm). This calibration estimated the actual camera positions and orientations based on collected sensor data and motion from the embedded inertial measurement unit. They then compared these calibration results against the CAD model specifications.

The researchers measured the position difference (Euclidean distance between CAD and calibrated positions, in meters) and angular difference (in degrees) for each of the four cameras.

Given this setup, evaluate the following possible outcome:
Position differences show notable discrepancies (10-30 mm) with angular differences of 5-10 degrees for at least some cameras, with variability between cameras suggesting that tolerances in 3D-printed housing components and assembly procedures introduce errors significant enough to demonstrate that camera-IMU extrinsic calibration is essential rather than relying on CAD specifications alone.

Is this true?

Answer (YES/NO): NO